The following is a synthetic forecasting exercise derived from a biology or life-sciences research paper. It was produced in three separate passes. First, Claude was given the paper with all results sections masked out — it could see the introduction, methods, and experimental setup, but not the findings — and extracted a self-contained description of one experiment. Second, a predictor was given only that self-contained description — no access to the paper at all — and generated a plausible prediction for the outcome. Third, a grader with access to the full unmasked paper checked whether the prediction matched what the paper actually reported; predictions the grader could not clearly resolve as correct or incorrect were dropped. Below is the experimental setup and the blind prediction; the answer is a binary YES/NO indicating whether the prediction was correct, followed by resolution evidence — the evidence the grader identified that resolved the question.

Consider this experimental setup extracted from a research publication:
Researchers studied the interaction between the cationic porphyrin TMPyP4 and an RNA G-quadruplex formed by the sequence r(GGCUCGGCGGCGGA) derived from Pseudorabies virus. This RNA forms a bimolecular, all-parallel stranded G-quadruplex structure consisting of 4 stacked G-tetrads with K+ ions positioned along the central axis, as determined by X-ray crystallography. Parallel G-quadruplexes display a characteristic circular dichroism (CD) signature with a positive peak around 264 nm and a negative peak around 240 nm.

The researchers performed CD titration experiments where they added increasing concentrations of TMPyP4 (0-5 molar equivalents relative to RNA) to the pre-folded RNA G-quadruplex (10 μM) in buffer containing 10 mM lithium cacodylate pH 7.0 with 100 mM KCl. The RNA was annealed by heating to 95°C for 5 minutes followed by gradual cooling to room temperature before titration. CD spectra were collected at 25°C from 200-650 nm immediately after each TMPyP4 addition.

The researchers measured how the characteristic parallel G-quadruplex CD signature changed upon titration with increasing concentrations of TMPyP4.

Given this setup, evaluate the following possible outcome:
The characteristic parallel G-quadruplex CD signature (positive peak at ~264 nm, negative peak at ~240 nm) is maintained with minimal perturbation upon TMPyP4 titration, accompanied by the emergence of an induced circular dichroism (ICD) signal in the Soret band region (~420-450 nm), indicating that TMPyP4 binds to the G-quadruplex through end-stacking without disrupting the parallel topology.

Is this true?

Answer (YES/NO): NO